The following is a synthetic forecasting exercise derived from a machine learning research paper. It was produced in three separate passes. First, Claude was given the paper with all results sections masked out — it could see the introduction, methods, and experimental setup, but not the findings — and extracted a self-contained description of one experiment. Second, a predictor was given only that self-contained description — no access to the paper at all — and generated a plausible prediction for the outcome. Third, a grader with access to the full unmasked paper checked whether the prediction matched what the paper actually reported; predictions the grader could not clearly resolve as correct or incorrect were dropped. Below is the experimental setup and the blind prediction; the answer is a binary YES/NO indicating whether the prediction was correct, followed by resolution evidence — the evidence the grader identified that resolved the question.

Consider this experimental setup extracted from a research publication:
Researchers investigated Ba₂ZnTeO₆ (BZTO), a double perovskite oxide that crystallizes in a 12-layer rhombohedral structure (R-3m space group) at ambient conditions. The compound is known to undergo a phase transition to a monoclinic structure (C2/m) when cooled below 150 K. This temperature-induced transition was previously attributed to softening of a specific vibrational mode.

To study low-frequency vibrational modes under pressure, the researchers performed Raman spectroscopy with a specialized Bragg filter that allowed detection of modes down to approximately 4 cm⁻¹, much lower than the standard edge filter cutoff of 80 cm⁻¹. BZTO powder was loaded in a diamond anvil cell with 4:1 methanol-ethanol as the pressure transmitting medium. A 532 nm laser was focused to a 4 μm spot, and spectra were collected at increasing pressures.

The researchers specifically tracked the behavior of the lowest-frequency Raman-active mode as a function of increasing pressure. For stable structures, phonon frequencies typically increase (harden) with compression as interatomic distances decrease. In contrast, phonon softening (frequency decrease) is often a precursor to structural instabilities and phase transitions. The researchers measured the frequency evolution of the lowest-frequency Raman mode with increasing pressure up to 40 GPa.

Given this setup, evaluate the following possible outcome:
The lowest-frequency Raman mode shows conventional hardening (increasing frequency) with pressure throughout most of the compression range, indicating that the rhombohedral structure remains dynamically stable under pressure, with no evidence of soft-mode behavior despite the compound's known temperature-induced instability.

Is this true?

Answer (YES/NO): NO